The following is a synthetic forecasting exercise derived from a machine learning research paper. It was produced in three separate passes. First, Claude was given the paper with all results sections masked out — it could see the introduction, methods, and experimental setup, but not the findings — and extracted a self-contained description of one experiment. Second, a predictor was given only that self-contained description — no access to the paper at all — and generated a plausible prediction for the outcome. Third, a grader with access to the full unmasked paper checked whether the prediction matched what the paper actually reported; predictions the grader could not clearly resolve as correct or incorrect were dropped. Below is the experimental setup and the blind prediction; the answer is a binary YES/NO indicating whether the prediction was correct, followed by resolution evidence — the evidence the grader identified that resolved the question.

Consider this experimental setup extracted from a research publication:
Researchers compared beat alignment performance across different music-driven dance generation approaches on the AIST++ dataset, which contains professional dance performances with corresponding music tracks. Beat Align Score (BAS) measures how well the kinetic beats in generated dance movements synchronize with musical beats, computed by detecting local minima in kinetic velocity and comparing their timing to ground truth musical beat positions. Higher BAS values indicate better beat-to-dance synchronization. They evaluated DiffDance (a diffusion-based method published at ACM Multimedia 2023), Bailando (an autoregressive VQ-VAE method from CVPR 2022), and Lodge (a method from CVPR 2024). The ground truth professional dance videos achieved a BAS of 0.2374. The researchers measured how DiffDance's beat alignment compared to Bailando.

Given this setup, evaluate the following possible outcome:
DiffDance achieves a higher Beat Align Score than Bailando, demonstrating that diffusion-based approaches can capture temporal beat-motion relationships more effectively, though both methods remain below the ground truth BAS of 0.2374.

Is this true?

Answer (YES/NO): NO